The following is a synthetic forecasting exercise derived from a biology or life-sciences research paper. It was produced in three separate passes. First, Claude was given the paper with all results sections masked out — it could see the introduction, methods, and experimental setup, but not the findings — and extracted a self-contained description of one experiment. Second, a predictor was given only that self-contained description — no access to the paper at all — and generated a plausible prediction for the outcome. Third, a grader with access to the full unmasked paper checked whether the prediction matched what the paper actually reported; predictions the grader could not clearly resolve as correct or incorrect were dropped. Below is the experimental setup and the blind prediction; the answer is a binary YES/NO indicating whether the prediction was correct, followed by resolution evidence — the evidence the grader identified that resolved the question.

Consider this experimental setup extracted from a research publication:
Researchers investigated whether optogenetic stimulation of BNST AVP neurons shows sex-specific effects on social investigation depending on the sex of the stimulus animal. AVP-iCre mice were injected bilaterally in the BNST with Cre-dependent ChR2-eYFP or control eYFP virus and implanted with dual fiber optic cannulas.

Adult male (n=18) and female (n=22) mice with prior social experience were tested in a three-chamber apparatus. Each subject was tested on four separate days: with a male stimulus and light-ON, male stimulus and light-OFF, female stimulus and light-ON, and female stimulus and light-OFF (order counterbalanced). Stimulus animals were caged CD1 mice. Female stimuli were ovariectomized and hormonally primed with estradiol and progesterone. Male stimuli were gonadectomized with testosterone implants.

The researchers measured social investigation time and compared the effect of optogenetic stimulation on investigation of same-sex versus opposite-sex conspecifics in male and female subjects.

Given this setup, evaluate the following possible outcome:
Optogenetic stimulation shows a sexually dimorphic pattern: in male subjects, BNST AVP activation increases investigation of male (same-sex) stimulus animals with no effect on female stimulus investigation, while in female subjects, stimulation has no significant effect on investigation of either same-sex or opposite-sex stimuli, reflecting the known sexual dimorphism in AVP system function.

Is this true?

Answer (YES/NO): NO